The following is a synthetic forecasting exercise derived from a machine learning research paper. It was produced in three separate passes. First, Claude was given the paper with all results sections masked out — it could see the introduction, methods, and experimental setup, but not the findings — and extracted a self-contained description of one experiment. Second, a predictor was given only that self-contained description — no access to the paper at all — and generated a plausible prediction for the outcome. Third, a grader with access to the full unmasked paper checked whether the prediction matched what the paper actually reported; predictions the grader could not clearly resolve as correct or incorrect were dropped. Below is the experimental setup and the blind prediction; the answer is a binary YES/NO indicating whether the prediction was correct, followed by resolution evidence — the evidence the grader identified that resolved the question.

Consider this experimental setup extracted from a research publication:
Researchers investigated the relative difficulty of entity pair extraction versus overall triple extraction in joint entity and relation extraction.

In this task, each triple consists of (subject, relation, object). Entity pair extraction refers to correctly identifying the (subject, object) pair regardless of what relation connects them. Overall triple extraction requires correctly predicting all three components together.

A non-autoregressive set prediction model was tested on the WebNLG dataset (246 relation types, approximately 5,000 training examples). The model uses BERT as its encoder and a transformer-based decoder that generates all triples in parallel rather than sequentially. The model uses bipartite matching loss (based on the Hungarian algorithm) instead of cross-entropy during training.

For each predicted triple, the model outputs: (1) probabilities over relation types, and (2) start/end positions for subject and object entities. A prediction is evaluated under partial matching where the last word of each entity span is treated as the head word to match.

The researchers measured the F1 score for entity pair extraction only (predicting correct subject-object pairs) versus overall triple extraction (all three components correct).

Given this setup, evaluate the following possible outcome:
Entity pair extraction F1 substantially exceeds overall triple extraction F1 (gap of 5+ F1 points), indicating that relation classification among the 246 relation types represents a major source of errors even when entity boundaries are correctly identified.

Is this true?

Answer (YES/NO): NO